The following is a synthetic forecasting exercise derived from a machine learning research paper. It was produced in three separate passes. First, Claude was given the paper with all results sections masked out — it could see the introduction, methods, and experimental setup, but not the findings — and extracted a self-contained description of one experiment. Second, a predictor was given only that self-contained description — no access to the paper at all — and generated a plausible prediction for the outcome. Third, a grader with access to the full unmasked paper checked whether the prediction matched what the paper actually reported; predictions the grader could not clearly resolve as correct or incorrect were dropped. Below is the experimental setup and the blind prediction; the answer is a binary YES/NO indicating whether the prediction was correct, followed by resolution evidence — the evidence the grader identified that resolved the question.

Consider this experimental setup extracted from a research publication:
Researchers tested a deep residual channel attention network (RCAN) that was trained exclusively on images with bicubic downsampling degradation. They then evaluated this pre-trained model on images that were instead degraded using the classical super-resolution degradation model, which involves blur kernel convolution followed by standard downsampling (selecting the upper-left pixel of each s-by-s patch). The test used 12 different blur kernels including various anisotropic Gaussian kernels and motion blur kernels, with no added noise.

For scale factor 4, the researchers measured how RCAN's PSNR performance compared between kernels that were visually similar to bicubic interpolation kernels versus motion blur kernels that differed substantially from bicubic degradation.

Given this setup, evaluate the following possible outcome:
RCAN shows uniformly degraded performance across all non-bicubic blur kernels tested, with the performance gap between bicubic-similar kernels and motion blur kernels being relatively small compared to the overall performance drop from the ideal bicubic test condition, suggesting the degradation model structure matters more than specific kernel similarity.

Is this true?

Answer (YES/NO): NO